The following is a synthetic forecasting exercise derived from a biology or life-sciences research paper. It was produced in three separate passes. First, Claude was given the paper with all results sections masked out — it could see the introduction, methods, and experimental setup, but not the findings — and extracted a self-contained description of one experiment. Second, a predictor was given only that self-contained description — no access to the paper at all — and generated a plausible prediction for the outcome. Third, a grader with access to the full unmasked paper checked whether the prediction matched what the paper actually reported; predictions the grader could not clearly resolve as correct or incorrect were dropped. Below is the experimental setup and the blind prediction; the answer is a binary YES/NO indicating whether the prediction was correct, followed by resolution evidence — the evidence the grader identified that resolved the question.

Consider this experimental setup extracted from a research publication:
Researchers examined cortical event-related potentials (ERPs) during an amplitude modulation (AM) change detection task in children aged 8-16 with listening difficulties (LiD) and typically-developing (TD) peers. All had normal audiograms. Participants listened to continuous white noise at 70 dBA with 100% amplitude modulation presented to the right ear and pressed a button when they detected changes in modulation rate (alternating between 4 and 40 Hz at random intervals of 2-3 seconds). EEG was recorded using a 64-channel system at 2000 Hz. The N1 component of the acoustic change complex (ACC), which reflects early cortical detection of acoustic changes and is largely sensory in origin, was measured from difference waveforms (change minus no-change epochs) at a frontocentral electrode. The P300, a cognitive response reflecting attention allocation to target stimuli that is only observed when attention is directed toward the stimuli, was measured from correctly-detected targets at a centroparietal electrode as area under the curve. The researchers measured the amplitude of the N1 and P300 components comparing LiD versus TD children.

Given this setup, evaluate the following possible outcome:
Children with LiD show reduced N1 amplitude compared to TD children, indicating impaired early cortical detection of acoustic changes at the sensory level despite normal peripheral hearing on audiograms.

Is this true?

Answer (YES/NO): NO